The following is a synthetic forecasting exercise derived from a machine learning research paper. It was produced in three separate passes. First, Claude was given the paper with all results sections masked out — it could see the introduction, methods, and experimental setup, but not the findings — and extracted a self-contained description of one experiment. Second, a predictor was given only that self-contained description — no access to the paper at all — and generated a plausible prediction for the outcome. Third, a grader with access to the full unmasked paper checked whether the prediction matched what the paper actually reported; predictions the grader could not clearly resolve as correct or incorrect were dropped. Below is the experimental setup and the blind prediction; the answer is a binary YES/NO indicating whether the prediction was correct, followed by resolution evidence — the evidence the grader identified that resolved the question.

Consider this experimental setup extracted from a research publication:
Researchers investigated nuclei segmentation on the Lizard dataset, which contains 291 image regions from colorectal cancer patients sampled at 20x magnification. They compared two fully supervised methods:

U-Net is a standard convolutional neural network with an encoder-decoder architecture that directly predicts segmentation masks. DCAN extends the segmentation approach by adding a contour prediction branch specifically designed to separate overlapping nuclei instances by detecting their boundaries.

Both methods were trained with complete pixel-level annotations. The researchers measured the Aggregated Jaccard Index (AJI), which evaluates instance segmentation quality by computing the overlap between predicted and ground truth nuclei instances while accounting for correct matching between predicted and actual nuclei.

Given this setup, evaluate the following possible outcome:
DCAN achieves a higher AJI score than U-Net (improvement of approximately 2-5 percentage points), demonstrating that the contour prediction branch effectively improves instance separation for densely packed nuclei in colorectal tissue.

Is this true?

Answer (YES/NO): NO